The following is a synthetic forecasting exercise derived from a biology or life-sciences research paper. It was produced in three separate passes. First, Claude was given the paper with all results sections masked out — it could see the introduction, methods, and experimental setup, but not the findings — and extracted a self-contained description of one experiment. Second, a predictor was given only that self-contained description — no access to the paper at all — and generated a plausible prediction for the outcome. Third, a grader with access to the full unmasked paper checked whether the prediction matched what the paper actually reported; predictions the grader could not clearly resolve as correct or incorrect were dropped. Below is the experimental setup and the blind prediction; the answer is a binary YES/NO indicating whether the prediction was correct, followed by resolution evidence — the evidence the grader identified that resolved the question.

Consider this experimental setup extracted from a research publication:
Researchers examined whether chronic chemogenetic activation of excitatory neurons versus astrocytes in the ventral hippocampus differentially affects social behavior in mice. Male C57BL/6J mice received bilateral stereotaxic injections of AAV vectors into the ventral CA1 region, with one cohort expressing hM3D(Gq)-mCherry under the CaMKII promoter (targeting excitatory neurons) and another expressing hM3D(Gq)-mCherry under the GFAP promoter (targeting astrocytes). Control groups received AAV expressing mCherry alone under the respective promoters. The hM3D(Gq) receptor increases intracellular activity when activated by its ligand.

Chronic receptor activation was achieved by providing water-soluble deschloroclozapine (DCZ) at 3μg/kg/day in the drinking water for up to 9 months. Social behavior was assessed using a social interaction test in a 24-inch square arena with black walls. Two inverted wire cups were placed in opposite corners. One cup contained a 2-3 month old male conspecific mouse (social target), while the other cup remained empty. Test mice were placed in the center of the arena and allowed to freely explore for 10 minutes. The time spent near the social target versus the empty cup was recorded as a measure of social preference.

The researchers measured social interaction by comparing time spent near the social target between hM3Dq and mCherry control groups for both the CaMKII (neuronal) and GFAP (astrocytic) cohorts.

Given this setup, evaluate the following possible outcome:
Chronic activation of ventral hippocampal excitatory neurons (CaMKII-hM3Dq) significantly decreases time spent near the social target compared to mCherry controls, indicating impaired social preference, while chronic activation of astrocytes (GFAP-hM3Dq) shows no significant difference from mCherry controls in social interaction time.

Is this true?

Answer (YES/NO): NO